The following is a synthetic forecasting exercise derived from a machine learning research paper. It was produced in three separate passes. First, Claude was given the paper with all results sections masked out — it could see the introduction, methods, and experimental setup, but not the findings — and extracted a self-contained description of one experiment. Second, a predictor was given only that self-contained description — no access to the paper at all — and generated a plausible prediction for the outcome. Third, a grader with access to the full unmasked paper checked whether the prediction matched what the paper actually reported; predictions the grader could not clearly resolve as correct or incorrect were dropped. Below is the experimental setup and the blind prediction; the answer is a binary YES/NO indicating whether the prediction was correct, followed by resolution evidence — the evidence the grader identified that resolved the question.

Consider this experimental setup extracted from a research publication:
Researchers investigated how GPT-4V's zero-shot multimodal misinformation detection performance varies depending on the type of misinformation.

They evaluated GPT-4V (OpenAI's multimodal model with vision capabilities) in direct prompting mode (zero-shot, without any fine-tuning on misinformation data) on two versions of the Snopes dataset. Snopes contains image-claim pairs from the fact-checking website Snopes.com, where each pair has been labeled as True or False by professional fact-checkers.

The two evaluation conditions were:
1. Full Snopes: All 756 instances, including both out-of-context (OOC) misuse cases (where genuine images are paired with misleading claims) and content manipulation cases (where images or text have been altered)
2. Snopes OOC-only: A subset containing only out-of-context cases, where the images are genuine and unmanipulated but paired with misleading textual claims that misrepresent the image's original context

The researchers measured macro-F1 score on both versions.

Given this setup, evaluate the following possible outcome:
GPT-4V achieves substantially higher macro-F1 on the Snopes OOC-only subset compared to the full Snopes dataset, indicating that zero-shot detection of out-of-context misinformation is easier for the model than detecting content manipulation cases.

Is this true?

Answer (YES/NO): NO